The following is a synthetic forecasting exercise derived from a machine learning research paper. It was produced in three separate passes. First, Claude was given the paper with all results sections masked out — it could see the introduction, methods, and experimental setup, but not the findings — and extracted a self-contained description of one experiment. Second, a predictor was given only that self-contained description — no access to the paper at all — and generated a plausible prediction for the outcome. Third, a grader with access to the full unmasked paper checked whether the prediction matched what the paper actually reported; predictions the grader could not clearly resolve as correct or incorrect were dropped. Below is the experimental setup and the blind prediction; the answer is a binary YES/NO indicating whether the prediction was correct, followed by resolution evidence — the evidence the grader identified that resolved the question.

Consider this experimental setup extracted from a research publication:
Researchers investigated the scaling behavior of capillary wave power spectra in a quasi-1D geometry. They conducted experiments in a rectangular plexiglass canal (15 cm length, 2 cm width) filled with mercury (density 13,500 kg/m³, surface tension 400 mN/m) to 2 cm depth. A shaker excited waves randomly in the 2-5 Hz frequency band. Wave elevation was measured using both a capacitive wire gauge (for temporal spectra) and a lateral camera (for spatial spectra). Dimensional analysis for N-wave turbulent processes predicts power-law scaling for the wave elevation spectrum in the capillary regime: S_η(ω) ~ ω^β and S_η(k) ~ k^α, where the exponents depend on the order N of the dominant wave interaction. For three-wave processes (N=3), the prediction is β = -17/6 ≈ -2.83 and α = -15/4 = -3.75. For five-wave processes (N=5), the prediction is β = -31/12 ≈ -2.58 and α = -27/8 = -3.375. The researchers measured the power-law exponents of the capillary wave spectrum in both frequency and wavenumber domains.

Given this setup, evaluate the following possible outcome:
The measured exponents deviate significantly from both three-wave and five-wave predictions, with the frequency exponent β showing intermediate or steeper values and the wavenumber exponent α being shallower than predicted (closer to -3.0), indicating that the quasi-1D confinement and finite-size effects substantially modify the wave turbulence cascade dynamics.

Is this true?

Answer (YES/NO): NO